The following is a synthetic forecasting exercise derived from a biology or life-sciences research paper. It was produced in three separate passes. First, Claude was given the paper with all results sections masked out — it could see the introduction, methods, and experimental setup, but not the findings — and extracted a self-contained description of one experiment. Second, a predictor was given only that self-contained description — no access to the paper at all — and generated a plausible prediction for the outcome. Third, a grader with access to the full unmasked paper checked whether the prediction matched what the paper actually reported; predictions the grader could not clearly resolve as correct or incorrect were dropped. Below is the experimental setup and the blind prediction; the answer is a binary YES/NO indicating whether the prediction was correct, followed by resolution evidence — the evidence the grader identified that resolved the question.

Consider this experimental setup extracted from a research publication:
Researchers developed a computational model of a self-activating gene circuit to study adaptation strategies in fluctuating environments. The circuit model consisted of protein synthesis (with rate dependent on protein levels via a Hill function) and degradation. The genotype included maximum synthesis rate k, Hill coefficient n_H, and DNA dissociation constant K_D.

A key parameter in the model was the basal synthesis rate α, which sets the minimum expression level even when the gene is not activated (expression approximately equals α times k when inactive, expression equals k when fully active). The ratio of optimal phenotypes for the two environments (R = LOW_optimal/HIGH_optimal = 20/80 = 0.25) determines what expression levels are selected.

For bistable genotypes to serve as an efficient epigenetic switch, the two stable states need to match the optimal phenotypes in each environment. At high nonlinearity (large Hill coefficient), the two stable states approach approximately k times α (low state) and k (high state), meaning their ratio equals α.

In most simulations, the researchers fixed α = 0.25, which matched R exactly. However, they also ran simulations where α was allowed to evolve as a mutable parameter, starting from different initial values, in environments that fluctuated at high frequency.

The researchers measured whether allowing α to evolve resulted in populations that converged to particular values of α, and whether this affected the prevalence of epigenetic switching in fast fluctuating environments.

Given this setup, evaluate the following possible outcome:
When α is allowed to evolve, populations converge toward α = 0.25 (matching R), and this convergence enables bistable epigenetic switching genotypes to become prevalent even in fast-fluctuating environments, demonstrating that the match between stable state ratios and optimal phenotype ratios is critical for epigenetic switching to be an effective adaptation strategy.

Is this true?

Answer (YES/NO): YES